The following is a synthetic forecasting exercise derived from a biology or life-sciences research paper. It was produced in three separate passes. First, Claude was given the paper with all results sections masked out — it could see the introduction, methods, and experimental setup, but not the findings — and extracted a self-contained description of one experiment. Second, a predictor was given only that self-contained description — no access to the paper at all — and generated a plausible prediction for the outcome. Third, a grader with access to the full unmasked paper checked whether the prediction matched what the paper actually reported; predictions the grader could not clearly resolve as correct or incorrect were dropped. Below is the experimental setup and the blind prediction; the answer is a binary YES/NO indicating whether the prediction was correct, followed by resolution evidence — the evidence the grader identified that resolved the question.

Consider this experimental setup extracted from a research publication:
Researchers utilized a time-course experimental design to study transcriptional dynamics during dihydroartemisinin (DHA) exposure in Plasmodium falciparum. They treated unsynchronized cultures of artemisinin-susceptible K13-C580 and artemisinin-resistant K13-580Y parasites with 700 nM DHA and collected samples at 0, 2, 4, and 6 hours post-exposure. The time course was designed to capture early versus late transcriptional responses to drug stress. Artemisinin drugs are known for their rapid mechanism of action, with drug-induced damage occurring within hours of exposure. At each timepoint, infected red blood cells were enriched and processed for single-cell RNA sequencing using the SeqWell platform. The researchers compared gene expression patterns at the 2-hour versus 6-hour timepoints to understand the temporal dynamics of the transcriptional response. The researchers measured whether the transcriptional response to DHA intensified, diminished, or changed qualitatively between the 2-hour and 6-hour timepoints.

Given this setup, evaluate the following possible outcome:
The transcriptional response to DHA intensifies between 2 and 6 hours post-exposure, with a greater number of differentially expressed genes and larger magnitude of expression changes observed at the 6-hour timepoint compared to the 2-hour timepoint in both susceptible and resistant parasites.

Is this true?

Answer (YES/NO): YES